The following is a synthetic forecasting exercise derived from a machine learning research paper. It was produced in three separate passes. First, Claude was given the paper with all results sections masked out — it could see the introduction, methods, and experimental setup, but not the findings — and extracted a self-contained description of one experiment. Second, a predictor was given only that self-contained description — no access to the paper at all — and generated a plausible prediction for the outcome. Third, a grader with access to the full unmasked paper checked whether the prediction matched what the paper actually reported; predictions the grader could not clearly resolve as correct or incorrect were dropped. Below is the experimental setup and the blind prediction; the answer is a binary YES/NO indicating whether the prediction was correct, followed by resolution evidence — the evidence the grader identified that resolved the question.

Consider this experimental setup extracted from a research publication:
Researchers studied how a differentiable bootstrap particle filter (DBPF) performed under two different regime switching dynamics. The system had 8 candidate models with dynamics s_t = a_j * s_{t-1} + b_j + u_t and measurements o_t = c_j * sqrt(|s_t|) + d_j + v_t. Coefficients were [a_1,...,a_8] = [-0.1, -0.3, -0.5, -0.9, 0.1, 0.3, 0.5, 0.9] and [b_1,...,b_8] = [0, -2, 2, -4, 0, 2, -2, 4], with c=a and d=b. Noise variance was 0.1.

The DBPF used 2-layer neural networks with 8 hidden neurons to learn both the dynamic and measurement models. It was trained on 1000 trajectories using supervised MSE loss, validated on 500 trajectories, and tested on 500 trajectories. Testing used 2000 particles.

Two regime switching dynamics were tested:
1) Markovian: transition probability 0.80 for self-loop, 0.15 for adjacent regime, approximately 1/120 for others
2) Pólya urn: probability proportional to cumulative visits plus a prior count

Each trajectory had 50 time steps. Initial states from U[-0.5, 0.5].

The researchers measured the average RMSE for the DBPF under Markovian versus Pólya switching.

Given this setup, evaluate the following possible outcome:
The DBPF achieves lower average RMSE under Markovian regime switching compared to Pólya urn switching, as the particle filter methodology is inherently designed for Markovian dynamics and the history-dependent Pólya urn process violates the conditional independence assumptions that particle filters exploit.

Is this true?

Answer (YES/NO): YES